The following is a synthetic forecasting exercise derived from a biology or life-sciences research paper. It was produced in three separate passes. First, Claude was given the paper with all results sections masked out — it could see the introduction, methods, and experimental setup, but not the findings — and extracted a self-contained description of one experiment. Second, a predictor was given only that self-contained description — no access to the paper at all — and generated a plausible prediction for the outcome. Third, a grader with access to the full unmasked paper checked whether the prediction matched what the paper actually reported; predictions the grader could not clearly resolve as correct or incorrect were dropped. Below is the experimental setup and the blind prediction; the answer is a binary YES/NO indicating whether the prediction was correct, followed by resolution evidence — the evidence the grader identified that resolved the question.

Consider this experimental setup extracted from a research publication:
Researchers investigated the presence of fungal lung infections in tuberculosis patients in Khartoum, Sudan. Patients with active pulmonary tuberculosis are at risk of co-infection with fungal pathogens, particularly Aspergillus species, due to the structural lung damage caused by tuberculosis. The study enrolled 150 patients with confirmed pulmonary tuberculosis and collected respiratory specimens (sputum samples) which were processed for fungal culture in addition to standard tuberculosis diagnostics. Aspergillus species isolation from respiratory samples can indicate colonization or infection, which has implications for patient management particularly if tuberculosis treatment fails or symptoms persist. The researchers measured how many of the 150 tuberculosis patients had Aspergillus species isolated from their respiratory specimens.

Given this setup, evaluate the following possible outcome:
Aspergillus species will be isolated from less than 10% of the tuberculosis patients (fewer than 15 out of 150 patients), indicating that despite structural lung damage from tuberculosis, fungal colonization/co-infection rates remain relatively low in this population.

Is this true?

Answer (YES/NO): YES